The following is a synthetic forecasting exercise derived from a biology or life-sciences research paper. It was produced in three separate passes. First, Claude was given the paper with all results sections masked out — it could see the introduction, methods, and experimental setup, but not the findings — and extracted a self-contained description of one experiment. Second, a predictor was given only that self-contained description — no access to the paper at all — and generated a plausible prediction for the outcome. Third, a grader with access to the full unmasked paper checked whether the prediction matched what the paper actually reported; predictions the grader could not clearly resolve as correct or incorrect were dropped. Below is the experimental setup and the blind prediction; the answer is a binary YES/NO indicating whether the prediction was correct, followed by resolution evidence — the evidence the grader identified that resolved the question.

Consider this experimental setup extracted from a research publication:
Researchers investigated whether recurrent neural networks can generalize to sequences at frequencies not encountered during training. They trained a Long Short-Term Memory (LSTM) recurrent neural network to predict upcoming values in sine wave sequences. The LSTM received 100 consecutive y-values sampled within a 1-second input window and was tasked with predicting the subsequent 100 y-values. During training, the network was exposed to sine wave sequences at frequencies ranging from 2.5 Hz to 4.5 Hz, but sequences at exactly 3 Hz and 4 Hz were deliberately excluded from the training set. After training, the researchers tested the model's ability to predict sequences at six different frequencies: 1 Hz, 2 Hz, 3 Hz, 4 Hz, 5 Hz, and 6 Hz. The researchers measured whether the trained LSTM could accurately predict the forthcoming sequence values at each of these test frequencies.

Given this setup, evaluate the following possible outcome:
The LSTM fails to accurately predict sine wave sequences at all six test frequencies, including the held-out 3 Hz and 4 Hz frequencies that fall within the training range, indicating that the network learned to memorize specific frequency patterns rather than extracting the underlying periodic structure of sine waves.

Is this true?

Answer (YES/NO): NO